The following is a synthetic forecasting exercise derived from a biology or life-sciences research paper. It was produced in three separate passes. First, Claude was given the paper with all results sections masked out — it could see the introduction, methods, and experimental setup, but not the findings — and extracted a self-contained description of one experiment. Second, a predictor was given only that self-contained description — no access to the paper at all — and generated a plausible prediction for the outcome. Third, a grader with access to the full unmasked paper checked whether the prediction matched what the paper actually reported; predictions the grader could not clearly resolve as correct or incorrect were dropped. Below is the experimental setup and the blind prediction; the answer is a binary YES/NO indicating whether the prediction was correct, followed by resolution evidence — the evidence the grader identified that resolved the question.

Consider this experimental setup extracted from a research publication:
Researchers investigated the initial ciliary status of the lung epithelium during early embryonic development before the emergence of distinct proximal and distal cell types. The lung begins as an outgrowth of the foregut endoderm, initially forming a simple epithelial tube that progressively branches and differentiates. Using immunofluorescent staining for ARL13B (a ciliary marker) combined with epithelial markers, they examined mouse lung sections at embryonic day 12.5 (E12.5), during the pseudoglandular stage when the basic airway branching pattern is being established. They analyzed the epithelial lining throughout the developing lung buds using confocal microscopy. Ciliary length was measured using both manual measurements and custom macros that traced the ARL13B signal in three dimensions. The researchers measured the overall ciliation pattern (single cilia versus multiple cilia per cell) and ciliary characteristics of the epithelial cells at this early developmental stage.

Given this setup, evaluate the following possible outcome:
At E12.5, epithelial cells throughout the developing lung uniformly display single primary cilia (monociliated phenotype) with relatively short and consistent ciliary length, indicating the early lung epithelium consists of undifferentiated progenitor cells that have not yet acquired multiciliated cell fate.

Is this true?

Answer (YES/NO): YES